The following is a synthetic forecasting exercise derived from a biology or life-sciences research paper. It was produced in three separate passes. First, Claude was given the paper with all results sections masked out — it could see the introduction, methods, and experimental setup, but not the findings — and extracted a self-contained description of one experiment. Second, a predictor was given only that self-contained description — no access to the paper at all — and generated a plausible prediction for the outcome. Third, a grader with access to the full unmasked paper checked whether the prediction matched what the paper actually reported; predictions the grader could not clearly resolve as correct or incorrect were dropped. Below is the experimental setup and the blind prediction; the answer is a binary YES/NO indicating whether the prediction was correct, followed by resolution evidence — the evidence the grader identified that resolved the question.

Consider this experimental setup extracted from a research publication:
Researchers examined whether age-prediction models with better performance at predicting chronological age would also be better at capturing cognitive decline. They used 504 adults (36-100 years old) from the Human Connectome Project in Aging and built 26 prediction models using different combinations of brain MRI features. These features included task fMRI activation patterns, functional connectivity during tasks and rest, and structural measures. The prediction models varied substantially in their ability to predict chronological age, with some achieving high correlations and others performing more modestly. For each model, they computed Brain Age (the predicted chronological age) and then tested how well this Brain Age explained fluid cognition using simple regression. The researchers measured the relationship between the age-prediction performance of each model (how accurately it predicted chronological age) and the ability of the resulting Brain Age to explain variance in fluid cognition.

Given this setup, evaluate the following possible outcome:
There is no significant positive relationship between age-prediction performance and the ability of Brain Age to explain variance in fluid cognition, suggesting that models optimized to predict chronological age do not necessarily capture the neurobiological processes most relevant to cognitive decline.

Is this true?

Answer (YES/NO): NO